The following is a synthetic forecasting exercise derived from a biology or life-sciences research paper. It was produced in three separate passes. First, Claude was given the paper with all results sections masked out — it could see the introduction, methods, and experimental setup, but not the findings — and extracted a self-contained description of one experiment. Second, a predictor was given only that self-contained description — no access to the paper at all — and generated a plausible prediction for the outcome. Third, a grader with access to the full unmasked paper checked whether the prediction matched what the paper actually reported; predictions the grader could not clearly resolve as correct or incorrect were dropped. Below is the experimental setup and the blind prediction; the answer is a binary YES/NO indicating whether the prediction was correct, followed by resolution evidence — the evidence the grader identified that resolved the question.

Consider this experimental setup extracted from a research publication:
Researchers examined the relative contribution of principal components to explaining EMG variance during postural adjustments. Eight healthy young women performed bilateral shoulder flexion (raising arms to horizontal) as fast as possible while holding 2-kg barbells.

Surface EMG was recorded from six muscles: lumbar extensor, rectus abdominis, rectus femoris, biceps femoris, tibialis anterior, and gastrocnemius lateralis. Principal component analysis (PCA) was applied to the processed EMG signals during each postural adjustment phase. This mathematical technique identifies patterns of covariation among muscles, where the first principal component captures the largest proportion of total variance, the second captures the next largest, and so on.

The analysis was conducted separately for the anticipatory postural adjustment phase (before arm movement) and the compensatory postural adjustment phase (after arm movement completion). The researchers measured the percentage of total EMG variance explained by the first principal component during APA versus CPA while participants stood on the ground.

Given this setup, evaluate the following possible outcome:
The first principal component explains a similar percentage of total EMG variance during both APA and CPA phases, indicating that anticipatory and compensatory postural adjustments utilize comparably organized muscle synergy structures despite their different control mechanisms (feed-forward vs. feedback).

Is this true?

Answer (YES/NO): NO